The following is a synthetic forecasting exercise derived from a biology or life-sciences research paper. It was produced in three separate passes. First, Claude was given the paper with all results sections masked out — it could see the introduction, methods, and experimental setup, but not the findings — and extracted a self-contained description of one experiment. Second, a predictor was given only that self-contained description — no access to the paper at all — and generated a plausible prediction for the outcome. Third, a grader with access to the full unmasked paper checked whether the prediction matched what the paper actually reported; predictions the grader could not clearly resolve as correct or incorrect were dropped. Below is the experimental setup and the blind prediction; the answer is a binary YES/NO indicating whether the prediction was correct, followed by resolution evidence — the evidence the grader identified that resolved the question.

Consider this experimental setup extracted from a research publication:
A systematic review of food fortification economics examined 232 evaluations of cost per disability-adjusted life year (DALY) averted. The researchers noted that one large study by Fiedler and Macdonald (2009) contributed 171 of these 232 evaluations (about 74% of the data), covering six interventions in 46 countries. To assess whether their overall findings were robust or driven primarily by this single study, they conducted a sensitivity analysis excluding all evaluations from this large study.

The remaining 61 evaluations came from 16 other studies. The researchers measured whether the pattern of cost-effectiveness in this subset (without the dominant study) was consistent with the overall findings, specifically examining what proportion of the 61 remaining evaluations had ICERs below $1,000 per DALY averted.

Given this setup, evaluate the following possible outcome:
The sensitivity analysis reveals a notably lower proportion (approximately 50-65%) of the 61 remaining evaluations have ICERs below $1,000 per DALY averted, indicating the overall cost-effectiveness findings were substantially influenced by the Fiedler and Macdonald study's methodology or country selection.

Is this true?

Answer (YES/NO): NO